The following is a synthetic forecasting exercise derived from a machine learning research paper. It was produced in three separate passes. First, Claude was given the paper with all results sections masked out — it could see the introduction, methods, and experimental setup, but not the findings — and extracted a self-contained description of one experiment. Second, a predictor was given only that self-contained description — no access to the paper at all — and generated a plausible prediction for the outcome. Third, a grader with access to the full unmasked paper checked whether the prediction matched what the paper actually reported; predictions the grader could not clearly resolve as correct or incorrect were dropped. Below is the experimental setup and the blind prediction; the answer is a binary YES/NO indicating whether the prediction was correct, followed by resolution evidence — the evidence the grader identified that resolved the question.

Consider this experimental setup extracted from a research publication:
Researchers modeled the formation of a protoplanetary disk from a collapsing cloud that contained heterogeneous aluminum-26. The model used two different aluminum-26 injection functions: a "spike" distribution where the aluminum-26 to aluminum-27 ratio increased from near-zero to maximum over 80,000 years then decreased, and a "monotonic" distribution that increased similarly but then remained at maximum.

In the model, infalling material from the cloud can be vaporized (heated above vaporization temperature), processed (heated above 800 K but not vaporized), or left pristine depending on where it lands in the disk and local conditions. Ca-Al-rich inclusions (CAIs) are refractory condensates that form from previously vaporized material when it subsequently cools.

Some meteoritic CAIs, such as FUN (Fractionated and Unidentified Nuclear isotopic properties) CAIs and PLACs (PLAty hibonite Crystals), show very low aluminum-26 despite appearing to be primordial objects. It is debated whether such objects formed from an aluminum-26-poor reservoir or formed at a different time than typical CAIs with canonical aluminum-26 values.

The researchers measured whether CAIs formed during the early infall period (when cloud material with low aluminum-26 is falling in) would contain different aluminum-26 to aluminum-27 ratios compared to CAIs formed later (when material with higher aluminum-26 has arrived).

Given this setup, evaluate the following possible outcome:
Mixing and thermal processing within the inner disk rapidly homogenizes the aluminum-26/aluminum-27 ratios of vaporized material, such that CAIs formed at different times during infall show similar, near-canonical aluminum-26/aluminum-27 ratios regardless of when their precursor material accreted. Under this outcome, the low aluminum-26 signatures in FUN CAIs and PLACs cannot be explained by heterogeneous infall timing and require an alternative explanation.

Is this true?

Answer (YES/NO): NO